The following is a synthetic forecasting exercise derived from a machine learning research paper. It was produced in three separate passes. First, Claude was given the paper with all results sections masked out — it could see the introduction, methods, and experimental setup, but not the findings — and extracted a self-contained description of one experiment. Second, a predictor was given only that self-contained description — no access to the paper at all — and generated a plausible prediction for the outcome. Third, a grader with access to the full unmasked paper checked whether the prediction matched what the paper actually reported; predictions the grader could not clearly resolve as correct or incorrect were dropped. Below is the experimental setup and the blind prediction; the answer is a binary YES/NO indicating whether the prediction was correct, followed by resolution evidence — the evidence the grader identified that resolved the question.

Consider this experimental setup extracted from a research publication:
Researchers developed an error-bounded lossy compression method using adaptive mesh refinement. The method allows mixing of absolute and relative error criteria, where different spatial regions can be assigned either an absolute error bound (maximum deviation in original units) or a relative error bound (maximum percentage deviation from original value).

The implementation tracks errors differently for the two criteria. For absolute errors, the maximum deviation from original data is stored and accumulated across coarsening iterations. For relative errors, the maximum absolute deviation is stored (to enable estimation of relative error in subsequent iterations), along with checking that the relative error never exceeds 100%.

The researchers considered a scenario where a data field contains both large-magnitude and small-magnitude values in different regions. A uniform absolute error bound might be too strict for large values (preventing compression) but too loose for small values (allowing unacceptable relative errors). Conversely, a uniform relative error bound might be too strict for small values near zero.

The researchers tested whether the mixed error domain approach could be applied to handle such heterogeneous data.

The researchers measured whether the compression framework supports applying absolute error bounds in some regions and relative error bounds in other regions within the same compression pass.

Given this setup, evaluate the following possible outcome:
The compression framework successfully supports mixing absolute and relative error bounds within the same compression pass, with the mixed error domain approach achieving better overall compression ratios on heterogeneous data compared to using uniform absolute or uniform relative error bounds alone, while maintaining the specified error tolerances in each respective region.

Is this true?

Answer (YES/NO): NO